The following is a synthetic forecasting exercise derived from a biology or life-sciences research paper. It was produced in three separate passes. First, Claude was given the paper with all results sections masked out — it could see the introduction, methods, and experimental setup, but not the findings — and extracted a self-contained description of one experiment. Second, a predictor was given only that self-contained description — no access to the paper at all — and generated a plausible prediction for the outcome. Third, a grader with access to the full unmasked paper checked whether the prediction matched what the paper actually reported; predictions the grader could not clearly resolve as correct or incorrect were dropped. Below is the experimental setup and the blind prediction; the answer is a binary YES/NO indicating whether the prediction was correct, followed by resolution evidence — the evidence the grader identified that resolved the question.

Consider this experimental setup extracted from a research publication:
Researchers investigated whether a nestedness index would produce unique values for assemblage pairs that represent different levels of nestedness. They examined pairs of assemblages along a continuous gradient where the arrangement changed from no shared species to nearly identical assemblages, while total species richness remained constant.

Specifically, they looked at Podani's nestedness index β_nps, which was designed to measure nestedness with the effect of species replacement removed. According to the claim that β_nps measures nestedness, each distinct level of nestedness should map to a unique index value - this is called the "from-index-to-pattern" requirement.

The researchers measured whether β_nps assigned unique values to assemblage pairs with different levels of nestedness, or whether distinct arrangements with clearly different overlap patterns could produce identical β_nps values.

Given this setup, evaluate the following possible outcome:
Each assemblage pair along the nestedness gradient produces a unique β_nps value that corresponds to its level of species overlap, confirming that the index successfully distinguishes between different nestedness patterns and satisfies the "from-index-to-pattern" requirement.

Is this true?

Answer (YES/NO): NO